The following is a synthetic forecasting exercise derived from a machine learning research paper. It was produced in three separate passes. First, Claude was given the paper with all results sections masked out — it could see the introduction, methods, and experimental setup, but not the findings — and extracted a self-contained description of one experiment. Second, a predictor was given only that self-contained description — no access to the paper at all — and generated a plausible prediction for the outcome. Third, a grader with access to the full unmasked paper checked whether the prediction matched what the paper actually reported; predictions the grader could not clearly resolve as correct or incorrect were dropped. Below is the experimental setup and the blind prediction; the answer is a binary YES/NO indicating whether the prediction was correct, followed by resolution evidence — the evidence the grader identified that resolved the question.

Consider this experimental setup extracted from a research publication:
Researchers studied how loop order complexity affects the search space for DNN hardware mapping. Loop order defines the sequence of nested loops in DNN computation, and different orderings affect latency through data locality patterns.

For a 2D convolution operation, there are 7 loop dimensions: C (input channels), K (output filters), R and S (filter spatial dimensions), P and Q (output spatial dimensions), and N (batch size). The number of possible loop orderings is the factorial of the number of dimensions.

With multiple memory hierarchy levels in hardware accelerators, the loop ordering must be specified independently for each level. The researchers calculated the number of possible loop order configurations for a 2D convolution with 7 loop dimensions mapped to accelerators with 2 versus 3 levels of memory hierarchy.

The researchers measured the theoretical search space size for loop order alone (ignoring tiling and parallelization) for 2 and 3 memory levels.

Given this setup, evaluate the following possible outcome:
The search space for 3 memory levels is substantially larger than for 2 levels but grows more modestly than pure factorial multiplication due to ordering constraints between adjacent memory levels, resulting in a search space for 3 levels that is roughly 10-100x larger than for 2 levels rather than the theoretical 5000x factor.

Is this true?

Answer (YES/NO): NO